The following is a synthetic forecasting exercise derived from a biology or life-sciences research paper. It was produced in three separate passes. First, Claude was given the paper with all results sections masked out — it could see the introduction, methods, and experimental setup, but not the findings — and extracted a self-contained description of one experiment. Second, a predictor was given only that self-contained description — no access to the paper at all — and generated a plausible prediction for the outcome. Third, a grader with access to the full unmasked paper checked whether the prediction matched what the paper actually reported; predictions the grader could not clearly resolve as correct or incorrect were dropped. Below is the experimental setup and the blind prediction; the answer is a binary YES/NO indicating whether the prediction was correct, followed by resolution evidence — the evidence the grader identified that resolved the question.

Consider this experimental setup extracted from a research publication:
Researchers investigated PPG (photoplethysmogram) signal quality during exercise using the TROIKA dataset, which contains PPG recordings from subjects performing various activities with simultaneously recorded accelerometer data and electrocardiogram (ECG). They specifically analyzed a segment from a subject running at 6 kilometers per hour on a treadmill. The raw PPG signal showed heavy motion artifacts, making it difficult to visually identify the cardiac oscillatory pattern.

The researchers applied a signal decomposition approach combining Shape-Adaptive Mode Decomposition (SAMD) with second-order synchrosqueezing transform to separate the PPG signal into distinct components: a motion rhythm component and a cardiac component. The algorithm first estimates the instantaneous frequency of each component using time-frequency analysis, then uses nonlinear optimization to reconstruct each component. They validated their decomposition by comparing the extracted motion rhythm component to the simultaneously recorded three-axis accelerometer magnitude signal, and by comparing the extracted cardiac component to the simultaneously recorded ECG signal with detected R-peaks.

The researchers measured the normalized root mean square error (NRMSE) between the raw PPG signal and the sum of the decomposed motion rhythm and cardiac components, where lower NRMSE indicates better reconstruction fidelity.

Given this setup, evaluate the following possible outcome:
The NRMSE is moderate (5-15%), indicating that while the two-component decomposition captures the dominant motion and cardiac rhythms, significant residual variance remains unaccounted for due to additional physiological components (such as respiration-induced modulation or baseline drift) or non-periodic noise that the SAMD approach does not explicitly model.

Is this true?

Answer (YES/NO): NO